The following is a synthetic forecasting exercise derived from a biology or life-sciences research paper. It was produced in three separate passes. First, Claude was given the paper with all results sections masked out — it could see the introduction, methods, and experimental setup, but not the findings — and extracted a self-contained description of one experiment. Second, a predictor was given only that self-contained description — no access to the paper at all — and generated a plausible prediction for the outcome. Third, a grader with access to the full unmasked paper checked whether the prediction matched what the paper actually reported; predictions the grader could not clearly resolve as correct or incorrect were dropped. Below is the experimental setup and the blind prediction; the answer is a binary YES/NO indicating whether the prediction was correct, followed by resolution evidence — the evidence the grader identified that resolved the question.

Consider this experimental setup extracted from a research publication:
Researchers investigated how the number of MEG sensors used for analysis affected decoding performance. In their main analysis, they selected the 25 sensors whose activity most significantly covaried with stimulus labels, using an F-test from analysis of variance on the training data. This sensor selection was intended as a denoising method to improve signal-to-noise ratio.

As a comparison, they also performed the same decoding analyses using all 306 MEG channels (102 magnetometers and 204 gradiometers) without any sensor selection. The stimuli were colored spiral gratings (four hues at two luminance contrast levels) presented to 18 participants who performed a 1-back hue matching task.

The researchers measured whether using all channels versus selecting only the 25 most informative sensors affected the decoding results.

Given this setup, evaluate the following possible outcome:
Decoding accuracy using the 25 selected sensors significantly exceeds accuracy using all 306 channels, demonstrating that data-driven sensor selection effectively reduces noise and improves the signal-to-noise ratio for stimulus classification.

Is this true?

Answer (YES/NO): NO